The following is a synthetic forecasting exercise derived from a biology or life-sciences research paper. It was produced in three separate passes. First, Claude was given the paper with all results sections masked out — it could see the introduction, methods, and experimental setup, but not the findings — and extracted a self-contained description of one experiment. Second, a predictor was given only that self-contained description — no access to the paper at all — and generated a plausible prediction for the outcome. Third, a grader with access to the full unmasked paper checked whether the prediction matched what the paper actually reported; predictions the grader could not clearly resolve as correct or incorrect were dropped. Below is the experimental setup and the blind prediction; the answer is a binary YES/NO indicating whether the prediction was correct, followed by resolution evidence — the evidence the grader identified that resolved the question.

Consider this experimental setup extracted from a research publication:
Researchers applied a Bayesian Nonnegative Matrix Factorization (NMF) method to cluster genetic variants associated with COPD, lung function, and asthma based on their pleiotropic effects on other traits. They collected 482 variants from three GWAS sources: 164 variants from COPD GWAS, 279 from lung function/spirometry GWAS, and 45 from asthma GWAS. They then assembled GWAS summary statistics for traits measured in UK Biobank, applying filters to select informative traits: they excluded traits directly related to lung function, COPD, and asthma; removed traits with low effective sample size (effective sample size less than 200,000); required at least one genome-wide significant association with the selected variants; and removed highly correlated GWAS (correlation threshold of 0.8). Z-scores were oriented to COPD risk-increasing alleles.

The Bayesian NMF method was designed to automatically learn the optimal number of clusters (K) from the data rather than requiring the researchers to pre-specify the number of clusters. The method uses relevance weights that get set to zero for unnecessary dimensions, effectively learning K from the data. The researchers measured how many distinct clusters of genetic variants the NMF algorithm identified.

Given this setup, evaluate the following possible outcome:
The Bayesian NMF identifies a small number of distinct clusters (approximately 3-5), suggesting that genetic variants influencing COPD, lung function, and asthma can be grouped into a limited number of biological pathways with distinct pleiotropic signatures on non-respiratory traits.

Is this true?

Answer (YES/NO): YES